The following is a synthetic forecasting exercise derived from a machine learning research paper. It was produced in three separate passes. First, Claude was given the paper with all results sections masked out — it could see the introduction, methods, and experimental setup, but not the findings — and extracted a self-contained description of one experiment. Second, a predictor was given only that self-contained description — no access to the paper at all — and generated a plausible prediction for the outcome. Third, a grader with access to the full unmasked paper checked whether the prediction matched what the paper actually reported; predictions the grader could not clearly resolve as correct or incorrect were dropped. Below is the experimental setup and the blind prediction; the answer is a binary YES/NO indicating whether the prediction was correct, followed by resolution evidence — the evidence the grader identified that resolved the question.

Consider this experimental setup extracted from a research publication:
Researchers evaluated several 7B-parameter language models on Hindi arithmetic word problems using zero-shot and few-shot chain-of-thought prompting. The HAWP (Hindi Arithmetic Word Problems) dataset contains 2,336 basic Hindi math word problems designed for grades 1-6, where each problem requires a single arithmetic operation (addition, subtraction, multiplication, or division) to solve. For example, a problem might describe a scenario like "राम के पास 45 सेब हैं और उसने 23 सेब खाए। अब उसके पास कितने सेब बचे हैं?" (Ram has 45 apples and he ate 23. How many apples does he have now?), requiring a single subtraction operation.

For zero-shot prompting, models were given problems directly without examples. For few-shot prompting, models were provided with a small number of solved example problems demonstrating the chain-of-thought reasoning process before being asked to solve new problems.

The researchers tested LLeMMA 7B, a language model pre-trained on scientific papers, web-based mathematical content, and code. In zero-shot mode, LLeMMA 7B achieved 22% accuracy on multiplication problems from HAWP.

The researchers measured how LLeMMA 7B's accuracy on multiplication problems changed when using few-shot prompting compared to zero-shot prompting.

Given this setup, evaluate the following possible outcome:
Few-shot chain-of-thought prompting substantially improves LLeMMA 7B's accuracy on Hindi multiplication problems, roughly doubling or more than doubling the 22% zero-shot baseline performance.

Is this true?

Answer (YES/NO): YES